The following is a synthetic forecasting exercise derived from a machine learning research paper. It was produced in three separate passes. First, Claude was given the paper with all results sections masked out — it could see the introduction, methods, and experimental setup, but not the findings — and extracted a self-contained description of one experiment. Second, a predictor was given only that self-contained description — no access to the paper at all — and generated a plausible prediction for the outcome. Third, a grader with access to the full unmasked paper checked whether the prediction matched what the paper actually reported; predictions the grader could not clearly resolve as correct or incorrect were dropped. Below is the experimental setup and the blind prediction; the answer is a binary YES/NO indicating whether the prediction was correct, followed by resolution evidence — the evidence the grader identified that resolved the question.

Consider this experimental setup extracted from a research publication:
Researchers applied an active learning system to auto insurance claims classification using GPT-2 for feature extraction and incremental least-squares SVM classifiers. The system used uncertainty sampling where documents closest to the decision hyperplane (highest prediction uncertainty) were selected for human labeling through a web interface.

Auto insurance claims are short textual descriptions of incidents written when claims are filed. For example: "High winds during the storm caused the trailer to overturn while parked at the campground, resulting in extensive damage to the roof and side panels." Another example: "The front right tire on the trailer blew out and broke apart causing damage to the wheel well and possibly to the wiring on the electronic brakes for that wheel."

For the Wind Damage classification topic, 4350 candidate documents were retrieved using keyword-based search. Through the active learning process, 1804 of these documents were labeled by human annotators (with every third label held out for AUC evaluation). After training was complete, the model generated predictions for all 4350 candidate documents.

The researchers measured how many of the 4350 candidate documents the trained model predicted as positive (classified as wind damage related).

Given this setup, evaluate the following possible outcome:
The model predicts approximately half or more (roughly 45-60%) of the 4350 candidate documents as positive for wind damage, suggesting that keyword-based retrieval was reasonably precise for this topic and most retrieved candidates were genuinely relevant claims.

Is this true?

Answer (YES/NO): NO